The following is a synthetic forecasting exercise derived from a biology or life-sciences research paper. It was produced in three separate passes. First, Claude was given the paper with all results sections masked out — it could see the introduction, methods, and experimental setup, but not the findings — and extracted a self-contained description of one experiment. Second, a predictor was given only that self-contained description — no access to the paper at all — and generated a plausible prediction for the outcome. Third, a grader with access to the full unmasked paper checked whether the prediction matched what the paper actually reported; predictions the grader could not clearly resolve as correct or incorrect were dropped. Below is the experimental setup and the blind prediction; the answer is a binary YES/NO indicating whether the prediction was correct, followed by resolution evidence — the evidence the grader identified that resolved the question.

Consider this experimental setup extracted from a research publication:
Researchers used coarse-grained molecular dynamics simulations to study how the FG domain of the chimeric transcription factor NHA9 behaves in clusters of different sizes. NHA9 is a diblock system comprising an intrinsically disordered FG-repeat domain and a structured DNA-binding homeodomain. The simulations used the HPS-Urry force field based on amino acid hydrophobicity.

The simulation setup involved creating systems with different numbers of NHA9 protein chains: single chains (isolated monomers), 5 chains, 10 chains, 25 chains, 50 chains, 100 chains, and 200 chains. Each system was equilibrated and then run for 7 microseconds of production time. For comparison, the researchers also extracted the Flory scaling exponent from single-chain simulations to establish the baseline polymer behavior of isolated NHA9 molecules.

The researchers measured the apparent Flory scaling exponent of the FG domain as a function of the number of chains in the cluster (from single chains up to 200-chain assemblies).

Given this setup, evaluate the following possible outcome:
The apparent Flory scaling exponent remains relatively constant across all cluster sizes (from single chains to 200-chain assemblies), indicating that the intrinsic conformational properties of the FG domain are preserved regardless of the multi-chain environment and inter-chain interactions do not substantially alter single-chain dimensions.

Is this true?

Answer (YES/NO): NO